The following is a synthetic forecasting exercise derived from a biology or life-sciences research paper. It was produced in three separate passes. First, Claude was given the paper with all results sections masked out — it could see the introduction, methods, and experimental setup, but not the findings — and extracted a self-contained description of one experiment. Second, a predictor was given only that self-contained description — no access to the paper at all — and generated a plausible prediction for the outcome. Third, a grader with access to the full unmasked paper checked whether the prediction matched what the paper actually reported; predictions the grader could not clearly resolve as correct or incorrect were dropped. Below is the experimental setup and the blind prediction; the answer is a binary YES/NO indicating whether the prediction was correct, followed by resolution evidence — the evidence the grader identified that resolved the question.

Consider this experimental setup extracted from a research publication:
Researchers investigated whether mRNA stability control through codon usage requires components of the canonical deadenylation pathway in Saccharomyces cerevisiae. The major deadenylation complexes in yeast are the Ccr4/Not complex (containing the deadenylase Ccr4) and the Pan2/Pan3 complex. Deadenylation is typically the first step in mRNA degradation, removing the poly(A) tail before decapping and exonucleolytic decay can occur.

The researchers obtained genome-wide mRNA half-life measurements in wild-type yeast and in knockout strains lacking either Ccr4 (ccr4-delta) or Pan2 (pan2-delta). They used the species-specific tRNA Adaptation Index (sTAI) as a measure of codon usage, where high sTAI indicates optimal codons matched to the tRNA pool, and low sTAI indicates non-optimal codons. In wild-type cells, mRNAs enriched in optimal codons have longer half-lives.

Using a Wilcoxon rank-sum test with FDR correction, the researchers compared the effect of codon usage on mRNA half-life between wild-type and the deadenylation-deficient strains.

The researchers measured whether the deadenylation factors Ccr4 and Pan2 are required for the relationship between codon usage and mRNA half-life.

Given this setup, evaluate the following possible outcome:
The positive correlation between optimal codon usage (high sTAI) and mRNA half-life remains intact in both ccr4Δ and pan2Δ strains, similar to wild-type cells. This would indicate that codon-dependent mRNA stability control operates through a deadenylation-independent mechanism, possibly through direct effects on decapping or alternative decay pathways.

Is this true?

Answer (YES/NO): NO